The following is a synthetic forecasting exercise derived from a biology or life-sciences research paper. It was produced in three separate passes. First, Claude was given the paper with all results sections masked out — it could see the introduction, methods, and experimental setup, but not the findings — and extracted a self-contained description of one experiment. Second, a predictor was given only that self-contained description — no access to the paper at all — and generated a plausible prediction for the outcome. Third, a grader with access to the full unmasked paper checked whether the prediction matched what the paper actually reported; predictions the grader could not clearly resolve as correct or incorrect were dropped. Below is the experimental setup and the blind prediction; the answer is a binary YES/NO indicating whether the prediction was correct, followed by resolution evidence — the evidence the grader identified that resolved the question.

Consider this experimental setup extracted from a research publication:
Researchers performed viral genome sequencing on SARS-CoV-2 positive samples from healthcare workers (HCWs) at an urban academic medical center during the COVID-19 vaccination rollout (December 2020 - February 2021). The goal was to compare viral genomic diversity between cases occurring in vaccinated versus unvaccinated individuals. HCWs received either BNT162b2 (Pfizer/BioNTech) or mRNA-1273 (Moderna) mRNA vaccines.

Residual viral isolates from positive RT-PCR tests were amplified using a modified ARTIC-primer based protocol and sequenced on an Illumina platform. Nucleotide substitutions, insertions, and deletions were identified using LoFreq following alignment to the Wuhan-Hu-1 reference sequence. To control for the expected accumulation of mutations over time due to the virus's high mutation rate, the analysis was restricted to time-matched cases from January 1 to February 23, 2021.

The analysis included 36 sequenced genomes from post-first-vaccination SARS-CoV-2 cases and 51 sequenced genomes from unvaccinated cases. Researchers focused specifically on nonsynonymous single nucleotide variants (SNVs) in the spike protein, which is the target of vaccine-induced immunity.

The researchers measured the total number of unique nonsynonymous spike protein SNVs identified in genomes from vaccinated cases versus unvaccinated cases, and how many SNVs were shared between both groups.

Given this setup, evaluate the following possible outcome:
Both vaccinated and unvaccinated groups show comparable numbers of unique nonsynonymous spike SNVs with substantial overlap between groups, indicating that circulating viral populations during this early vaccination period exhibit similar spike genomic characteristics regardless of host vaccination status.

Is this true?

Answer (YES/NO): YES